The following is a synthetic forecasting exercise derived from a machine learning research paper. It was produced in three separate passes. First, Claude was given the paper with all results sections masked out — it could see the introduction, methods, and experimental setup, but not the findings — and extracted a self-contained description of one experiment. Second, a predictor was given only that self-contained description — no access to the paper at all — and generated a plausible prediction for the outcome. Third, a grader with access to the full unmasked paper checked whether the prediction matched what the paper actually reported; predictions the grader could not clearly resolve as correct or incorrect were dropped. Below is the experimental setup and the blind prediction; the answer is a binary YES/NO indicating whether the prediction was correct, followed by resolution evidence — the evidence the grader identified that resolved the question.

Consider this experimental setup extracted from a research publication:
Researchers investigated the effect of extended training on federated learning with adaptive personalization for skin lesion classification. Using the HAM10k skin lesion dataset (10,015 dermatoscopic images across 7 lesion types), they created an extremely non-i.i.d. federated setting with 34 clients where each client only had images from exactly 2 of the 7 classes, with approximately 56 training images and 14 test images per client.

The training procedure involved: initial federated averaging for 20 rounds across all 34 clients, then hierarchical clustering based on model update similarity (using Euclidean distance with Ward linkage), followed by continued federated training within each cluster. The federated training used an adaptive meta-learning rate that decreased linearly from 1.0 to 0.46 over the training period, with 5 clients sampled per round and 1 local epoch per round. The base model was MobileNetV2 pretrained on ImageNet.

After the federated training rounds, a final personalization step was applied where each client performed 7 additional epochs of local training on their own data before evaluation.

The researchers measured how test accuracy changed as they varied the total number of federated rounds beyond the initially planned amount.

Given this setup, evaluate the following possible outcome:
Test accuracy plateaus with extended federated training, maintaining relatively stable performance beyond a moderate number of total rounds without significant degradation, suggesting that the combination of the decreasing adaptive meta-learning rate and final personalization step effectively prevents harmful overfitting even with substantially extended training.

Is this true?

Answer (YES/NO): NO